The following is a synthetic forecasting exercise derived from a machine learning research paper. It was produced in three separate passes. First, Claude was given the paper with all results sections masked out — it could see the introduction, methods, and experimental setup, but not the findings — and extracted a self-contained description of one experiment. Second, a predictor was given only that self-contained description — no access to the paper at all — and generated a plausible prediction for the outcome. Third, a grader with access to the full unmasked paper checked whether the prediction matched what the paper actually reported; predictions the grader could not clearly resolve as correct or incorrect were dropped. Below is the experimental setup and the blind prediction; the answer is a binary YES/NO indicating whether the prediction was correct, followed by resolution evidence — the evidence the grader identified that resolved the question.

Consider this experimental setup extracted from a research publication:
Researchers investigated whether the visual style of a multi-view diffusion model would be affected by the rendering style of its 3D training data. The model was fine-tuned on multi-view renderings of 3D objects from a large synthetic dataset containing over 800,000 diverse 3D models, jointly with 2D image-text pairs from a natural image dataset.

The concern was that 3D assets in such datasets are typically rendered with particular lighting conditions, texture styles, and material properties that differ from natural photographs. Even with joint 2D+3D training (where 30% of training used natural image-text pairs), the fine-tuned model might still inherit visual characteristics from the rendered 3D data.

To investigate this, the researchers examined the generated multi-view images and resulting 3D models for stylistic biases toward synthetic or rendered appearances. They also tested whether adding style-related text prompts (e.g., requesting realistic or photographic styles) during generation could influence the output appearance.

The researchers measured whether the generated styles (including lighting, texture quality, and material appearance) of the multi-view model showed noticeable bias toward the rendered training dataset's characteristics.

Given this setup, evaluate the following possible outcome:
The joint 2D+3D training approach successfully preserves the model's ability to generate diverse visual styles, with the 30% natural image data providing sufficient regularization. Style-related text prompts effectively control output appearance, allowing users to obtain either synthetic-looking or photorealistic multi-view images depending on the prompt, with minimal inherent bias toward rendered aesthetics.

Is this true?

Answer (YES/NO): NO